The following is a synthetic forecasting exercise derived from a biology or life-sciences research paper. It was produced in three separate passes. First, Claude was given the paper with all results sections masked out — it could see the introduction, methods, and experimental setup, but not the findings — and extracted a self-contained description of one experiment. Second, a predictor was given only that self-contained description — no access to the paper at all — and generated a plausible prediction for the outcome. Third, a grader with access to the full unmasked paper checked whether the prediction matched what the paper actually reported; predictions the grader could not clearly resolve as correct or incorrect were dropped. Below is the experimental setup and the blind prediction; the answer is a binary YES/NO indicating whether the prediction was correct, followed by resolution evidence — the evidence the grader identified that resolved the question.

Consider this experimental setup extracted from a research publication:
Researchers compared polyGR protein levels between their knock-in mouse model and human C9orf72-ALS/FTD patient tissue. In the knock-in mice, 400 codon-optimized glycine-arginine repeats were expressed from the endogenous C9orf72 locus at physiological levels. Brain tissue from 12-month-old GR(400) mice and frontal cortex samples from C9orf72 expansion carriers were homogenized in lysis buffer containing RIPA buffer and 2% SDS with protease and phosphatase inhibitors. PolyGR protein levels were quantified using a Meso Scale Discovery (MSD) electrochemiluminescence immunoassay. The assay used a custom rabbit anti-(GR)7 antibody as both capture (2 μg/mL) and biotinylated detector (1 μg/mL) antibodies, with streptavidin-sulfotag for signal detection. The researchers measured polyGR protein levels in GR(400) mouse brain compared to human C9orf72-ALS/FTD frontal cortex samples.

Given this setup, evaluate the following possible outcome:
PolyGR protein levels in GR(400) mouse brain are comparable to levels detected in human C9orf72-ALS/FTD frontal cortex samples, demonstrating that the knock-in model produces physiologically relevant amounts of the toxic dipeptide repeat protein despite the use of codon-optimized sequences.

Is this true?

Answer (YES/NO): YES